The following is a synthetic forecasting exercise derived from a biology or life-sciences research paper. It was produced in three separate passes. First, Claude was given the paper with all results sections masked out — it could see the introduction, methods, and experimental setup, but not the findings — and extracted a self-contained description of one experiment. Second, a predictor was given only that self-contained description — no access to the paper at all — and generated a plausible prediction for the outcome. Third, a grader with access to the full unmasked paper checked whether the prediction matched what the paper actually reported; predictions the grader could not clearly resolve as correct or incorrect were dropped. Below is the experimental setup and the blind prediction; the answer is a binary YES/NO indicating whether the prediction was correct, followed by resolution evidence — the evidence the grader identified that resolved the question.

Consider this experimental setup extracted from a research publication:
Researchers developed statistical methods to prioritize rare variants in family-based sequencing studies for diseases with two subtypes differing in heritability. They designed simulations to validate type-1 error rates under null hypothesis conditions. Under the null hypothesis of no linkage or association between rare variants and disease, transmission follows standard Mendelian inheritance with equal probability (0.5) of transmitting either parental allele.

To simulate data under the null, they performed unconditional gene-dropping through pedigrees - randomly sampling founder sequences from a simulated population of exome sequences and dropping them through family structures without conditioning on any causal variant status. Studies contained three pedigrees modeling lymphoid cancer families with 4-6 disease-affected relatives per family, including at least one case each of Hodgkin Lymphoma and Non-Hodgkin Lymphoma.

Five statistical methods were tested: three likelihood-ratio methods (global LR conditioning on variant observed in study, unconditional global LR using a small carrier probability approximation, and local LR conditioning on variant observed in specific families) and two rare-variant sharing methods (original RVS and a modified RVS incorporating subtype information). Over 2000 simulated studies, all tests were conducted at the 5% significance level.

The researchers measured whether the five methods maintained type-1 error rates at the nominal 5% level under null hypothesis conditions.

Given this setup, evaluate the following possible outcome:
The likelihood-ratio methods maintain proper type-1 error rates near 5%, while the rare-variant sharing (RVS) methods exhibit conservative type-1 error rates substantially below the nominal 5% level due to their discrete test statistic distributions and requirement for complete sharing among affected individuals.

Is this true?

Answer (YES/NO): NO